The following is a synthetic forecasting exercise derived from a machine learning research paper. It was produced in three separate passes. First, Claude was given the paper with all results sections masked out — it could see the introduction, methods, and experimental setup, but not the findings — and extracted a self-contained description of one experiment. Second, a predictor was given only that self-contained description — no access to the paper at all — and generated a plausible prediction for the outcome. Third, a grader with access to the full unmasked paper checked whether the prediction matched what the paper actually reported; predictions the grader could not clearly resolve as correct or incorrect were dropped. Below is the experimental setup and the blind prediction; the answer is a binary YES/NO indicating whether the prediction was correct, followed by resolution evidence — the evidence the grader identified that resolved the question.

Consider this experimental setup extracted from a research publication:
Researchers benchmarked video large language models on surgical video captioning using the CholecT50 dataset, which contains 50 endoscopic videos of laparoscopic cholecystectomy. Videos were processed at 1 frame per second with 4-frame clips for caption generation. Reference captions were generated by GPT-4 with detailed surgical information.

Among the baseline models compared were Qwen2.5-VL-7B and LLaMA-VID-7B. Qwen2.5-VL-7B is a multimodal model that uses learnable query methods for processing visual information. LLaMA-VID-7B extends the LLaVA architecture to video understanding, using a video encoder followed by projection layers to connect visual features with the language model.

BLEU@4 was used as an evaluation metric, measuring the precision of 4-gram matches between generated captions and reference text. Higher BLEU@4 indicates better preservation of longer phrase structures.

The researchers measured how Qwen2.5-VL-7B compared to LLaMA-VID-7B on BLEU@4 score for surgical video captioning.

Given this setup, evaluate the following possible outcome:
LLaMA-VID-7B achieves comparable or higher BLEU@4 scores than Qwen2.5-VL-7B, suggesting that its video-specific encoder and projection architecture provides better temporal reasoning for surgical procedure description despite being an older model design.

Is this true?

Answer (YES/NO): NO